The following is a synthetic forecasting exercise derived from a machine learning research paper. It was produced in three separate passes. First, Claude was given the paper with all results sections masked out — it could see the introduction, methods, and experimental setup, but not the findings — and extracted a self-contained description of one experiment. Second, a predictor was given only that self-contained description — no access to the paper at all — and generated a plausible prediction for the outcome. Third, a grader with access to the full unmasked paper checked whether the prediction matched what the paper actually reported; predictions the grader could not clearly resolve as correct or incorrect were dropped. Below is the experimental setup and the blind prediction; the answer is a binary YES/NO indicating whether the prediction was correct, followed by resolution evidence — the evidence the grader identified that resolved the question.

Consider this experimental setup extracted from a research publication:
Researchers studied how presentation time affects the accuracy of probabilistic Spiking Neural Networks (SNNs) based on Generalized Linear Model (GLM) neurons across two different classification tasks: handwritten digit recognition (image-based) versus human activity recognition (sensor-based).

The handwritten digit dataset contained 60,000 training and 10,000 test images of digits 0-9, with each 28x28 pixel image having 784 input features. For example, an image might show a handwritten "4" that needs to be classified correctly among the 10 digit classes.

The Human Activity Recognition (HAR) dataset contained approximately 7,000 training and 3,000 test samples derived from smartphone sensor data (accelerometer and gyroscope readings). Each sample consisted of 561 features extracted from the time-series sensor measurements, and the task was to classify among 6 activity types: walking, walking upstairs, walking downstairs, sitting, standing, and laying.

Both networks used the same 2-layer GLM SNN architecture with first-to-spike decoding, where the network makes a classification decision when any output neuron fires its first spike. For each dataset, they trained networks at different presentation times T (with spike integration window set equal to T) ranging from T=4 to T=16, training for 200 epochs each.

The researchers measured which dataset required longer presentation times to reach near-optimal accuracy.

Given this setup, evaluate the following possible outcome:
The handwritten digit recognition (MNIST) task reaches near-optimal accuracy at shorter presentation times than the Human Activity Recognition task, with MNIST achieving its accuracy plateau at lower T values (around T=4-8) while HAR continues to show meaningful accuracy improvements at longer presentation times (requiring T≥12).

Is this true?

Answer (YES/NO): YES